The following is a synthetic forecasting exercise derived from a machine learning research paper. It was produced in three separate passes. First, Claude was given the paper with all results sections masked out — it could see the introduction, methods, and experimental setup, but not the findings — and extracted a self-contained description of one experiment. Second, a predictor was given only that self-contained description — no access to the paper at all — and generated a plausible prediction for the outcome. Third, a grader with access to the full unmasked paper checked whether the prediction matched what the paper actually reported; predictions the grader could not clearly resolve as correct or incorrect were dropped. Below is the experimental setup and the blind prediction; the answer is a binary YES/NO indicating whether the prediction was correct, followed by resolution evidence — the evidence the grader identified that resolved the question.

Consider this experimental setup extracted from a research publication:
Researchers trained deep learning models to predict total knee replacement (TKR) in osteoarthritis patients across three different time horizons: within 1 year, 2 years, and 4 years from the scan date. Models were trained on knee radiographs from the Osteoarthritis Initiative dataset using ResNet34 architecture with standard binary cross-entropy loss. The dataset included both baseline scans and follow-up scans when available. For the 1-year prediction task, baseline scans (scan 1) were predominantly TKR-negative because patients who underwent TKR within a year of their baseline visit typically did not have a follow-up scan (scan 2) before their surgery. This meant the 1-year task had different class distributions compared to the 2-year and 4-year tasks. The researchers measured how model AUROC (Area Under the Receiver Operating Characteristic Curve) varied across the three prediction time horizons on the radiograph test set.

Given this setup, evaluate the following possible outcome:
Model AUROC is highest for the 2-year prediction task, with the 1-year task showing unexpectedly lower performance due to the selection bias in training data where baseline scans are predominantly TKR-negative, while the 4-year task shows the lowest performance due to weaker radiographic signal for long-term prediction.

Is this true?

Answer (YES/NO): NO